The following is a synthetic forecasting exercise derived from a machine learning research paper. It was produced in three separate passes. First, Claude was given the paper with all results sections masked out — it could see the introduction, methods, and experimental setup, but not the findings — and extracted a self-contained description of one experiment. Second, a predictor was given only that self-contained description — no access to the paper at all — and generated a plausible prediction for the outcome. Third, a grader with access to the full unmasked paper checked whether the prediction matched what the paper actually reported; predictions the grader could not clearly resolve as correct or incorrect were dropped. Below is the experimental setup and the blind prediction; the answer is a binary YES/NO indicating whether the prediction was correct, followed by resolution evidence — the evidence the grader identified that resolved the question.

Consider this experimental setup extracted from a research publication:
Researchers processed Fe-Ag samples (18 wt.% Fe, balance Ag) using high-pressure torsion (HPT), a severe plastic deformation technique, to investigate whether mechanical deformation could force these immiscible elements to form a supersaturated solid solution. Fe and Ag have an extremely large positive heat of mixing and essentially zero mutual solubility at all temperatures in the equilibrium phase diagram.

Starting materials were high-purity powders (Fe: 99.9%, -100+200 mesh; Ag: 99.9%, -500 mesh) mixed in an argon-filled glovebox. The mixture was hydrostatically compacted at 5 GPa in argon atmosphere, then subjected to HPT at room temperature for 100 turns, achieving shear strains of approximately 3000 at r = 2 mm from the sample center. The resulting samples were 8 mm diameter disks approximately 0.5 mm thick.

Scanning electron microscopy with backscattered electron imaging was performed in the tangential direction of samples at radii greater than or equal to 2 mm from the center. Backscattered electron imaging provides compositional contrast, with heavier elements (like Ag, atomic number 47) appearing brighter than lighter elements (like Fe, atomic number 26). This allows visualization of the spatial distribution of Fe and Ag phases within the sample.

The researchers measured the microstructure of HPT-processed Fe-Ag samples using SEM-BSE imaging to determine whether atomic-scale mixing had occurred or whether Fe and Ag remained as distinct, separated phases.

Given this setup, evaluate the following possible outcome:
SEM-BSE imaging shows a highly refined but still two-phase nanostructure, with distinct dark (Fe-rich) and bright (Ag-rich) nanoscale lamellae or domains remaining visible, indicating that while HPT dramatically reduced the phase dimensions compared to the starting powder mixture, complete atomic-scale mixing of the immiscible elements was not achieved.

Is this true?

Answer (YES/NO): NO